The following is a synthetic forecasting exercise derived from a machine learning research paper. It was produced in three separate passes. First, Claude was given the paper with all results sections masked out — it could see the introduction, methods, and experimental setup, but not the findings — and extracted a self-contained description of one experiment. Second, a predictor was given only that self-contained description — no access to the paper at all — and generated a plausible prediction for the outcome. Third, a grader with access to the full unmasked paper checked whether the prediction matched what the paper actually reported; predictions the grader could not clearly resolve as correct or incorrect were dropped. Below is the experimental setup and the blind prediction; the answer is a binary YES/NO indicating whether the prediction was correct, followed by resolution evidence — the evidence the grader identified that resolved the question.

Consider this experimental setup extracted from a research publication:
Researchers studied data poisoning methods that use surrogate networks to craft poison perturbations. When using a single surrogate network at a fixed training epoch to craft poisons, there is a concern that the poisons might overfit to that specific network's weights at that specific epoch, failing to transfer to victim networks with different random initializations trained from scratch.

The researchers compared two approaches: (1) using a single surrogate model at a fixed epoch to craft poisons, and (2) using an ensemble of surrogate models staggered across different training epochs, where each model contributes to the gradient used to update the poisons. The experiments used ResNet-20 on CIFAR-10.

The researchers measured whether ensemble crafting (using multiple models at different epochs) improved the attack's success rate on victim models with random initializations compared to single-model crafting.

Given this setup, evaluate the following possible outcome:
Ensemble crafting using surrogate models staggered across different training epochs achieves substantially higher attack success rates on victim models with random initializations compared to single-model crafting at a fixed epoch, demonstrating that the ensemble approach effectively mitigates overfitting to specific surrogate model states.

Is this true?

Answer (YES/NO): YES